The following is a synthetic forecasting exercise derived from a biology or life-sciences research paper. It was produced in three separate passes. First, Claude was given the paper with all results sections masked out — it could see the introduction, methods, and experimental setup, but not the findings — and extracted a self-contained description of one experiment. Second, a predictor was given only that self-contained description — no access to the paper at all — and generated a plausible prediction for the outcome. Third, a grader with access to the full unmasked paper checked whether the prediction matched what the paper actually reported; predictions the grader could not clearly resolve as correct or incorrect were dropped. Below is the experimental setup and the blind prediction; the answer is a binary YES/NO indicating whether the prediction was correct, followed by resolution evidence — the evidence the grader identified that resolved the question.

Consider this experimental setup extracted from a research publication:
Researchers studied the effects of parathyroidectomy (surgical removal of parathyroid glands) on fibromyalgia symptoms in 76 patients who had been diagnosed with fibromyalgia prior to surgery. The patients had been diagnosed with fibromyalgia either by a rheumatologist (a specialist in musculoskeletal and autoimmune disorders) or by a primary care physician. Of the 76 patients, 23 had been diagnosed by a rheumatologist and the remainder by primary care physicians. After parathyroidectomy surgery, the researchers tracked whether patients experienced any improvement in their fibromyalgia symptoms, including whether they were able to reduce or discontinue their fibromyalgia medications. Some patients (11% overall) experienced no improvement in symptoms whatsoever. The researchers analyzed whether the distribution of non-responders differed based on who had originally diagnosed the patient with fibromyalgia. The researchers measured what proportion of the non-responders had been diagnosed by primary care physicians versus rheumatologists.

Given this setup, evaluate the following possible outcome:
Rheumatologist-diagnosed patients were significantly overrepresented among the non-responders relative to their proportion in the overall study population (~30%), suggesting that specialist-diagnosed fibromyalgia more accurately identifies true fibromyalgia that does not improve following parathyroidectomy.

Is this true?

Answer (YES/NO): NO